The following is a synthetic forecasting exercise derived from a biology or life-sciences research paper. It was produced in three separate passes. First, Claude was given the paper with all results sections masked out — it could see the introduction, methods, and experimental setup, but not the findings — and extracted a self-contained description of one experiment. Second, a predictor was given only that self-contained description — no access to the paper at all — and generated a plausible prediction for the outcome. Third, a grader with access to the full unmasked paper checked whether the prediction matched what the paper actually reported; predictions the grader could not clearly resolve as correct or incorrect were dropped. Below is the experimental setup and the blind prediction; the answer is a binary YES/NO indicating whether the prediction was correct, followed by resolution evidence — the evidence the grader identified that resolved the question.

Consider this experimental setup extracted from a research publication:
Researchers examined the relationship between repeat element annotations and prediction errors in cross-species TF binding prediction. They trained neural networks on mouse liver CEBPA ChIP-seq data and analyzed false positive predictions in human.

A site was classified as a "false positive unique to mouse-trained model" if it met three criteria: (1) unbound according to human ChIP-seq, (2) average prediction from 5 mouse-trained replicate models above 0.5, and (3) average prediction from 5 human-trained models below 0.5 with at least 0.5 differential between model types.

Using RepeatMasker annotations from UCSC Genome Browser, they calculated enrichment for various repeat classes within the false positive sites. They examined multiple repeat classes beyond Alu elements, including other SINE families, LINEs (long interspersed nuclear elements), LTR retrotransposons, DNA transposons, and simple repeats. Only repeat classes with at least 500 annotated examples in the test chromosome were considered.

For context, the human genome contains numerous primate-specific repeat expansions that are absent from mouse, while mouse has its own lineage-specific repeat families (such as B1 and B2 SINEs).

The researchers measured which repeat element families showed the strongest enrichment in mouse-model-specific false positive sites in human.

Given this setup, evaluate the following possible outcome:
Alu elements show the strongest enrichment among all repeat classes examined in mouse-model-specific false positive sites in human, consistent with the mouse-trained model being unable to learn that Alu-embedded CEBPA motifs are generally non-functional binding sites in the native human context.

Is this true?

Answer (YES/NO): YES